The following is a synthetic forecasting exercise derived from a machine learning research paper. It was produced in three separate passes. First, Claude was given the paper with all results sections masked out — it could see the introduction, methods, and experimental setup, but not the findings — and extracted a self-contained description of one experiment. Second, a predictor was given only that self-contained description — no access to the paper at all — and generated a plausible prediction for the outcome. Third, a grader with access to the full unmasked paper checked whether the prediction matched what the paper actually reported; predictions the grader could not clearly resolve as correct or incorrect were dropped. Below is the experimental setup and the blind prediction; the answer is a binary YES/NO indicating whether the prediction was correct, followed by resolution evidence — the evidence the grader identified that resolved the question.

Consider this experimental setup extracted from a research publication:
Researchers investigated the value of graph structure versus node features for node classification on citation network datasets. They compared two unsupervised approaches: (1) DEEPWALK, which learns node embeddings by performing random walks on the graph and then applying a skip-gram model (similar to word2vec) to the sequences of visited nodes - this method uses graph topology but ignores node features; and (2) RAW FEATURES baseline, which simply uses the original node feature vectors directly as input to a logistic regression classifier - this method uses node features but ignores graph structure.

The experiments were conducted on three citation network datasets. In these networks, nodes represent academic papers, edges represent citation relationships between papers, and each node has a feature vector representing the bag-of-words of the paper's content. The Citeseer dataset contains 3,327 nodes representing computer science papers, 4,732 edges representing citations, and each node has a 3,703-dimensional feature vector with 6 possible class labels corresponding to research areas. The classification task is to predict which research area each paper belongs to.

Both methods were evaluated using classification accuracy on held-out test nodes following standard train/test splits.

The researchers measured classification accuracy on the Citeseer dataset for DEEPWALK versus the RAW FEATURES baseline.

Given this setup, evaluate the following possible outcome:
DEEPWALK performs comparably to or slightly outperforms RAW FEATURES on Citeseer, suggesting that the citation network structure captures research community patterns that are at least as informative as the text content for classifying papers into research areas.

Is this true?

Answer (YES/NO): NO